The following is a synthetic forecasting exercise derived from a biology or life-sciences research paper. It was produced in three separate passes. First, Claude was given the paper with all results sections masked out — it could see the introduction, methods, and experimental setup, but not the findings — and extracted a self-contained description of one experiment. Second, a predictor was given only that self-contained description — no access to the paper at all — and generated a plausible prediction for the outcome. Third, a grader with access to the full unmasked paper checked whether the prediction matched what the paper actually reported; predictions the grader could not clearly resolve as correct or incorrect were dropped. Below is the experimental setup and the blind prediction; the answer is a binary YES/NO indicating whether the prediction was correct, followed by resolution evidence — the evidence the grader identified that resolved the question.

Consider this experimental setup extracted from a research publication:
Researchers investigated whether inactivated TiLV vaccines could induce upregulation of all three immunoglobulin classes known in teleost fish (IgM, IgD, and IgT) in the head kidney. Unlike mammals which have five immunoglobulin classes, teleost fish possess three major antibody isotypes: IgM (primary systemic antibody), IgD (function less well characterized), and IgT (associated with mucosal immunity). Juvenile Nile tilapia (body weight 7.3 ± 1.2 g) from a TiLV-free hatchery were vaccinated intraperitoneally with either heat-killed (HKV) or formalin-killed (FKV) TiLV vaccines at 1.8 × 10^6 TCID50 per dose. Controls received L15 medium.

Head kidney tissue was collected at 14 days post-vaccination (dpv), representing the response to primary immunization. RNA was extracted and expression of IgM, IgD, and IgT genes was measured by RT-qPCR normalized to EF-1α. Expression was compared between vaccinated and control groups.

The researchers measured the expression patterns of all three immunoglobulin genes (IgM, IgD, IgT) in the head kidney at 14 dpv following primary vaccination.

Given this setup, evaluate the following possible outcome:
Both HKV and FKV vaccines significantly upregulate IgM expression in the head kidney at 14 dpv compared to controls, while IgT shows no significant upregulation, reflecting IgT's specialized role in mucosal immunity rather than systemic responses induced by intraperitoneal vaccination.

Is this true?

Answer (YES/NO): NO